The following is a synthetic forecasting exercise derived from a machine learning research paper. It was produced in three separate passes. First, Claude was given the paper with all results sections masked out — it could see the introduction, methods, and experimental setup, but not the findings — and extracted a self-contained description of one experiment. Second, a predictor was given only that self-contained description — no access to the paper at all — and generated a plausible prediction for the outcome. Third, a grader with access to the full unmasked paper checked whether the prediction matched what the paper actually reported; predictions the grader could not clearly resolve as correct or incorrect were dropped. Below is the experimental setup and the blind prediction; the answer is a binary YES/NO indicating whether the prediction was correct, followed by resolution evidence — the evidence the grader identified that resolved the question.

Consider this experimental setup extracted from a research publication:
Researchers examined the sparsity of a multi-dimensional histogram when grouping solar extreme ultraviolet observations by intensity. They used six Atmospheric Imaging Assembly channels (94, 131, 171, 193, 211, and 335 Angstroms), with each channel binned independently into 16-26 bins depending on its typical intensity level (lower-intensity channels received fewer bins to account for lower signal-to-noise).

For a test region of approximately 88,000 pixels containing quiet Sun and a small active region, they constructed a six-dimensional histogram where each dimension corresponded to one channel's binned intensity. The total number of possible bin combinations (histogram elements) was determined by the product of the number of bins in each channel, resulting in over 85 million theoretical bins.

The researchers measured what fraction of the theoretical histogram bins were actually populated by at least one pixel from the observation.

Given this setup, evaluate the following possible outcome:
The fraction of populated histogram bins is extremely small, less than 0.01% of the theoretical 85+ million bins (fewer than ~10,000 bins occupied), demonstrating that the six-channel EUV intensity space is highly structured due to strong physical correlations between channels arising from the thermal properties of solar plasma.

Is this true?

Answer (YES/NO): NO